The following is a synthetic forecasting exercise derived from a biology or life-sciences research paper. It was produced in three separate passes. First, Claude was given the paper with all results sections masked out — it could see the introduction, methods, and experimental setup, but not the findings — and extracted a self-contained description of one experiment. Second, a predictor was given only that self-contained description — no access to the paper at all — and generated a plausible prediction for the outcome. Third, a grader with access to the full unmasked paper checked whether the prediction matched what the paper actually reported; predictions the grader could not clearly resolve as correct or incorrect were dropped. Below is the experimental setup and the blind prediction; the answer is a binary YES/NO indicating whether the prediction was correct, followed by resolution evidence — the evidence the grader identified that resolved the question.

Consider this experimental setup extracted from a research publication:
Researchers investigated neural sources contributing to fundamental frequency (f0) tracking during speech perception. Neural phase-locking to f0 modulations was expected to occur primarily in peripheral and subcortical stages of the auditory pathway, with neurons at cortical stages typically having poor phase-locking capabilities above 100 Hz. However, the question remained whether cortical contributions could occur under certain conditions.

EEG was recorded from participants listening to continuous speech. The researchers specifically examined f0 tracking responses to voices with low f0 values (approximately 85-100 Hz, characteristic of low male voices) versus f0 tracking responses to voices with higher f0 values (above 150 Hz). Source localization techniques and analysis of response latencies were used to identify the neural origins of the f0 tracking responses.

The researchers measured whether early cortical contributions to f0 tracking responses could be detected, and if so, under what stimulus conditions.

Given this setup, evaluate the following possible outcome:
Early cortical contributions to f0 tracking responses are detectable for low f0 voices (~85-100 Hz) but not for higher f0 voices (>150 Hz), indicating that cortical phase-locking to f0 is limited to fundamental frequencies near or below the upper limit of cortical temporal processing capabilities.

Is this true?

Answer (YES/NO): YES